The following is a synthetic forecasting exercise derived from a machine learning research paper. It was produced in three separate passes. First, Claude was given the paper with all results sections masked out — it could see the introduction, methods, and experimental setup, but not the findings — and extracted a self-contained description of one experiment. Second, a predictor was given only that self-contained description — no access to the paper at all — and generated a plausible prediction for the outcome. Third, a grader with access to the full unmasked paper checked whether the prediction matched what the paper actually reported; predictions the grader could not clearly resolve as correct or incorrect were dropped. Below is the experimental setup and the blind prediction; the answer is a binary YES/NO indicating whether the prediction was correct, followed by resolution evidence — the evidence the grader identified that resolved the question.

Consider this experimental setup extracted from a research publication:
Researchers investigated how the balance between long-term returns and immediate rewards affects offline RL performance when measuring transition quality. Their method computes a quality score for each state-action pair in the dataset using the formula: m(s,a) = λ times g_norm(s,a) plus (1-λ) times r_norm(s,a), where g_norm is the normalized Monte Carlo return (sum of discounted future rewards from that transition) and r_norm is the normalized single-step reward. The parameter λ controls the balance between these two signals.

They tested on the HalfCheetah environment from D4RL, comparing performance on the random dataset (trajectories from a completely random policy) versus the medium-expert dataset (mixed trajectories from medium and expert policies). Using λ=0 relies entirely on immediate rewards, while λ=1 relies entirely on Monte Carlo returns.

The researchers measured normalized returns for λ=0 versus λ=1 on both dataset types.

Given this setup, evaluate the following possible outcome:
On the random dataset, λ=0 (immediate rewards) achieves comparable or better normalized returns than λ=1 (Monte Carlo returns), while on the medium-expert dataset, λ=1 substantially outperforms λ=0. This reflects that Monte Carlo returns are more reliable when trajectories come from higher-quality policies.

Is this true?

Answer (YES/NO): YES